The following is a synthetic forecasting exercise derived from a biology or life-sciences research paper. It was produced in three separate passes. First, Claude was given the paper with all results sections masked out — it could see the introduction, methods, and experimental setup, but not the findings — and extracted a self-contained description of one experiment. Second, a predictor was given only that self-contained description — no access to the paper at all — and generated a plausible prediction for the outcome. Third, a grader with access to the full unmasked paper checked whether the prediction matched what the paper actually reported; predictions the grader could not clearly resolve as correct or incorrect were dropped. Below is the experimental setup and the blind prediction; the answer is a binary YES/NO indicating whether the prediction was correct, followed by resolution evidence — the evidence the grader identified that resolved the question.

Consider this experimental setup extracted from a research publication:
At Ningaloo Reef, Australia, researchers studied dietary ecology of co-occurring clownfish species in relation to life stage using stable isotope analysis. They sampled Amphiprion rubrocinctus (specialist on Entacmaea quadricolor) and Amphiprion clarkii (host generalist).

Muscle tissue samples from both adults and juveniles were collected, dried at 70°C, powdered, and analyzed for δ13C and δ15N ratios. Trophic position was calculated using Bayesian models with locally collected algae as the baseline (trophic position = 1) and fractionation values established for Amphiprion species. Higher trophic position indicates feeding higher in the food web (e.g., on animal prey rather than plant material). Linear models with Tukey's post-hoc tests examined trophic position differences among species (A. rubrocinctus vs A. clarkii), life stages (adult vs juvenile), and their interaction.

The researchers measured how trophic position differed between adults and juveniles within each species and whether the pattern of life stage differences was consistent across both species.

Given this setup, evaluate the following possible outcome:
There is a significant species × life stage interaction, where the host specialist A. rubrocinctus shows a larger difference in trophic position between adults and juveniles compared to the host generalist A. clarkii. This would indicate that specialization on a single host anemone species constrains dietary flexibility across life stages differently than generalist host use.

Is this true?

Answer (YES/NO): NO